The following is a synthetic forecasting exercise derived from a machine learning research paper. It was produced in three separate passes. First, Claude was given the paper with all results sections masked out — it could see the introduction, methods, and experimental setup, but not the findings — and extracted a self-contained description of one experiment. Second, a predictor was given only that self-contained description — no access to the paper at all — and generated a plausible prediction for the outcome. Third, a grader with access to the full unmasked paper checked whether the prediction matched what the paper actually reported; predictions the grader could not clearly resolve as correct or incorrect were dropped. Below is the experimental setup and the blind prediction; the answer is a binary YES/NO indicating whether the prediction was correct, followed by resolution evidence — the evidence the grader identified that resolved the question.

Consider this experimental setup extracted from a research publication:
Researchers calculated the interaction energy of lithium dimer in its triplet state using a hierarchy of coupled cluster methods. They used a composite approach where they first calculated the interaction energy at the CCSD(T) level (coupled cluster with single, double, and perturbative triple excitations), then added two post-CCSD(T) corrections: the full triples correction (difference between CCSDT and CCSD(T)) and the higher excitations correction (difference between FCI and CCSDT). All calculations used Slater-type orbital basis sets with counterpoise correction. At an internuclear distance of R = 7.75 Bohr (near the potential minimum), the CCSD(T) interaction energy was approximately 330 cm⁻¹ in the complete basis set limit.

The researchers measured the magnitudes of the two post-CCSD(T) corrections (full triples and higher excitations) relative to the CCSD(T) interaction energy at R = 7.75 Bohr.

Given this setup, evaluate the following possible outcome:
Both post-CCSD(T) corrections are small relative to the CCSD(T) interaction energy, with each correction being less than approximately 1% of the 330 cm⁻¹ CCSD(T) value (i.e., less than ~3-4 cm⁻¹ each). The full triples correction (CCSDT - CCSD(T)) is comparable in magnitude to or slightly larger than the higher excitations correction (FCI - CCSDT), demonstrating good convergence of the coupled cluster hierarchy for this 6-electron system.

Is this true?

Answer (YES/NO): NO